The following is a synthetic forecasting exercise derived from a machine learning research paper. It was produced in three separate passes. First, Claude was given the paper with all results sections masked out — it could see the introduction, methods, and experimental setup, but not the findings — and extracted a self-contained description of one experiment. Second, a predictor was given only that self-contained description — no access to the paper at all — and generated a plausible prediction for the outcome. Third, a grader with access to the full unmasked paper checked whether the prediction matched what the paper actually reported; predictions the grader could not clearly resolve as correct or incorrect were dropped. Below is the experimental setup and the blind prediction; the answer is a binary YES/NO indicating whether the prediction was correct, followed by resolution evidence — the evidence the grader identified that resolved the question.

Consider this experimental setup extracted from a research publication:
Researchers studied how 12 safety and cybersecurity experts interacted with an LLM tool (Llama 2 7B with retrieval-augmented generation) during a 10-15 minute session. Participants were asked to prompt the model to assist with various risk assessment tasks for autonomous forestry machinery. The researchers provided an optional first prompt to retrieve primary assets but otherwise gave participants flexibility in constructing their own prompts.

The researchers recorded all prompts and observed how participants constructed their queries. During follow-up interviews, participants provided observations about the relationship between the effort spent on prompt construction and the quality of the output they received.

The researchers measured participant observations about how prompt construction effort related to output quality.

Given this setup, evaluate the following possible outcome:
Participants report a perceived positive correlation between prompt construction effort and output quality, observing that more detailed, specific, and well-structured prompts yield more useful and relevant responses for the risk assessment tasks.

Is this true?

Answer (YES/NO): YES